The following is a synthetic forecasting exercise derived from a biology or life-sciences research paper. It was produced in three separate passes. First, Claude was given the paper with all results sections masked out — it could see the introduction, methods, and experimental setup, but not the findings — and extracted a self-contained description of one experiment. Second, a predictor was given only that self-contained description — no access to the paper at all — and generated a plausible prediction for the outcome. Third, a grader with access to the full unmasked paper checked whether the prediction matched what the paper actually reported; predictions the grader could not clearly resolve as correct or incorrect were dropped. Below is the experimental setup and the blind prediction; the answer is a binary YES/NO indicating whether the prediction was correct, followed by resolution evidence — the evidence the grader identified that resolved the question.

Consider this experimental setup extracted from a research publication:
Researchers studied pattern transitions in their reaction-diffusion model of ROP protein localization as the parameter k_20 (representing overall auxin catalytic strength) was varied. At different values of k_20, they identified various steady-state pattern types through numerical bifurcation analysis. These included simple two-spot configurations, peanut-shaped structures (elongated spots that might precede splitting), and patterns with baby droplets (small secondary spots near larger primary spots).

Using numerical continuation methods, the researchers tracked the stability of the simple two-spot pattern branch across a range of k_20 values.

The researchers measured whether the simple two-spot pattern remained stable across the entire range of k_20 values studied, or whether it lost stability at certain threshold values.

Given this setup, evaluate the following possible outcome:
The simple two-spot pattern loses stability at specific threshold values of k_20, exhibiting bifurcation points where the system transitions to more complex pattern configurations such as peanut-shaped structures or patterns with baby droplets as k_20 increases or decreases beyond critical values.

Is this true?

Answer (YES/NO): YES